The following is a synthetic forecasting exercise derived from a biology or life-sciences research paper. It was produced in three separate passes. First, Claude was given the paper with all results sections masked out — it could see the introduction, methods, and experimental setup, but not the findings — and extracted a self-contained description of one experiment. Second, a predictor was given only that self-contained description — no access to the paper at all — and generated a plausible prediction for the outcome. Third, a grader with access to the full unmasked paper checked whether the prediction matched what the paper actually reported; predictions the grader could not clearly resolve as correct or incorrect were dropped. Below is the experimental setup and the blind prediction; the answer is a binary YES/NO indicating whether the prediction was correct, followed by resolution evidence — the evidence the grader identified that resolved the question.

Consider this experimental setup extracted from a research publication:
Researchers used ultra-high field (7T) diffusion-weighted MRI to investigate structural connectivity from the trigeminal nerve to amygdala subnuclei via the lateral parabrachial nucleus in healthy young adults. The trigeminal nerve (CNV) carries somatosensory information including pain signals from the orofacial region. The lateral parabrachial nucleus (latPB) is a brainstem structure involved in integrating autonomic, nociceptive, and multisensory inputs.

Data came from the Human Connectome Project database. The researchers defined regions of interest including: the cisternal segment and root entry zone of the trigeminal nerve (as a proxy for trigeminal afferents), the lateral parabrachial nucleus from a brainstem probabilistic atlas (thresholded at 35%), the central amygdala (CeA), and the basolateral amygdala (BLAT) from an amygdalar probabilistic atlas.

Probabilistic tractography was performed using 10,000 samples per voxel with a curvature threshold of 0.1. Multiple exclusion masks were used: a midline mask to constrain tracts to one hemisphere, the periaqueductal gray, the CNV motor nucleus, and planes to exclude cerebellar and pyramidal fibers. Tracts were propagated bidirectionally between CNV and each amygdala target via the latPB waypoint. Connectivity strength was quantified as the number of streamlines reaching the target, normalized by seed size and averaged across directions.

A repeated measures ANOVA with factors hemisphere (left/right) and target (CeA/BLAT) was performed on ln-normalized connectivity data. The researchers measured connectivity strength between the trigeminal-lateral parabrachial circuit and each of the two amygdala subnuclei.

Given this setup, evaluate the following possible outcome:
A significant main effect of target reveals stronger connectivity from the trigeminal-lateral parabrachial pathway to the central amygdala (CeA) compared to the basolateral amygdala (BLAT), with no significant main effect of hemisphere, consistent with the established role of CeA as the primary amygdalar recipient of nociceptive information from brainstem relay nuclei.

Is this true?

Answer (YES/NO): YES